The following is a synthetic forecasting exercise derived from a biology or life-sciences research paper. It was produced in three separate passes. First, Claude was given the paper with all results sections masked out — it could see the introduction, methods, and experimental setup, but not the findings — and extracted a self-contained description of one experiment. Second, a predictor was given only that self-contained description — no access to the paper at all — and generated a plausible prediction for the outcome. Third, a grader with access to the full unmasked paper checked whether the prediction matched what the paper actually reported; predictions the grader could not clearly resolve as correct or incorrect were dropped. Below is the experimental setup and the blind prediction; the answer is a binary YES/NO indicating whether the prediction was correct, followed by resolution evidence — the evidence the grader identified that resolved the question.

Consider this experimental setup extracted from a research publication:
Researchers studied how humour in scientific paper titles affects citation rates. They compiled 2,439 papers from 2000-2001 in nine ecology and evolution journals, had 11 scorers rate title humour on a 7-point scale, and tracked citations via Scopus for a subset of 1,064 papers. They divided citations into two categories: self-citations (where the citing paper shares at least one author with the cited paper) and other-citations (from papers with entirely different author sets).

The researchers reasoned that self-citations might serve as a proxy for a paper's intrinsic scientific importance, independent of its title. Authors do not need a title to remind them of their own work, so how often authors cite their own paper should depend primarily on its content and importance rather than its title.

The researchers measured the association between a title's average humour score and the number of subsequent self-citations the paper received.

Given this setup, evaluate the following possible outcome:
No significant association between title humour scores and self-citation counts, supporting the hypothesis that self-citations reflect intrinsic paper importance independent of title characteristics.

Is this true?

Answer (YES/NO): NO